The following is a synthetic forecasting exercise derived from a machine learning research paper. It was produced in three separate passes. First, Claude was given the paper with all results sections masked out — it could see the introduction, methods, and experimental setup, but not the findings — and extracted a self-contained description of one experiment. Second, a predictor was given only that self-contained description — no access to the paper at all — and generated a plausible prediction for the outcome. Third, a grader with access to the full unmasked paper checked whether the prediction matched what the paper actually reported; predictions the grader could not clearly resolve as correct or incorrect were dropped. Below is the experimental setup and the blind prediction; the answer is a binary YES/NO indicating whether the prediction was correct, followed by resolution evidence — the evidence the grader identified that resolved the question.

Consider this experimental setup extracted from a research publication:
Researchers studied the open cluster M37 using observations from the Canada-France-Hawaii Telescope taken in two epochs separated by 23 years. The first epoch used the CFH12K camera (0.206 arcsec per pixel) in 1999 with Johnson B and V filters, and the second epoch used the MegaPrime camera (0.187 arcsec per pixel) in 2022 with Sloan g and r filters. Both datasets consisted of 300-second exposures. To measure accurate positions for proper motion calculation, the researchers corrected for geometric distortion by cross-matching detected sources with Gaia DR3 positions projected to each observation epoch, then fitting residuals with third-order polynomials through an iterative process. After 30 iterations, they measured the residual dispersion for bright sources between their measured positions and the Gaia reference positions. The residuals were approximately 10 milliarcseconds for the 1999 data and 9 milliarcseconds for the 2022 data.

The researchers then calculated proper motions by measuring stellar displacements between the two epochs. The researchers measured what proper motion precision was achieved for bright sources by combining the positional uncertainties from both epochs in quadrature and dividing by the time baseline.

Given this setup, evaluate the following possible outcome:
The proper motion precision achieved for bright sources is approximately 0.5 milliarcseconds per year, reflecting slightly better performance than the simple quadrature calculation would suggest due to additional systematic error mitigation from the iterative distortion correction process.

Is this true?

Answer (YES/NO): NO